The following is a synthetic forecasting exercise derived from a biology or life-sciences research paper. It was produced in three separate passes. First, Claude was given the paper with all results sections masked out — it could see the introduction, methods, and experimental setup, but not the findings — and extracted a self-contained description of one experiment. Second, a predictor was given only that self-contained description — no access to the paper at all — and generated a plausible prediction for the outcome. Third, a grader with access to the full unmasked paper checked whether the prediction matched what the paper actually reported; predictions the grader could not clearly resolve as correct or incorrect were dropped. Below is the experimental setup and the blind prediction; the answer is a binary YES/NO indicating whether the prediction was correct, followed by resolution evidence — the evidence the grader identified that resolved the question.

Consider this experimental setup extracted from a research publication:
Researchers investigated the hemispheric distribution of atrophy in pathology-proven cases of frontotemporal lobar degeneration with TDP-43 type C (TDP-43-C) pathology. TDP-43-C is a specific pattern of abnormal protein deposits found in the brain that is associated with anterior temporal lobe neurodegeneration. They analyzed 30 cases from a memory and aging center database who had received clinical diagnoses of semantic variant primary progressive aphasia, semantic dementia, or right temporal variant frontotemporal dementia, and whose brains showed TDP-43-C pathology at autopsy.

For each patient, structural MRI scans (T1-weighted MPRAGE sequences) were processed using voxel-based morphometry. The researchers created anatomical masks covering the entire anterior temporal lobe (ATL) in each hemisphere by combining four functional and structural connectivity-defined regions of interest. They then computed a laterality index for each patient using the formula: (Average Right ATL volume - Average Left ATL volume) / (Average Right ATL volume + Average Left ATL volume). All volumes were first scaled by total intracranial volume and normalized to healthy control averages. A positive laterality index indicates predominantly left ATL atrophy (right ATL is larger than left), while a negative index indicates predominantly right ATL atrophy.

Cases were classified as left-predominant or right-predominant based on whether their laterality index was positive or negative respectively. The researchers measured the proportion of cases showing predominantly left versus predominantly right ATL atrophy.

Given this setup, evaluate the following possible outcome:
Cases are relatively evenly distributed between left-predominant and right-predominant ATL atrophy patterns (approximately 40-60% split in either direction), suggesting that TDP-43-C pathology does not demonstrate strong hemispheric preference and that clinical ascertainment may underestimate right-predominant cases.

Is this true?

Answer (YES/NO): YES